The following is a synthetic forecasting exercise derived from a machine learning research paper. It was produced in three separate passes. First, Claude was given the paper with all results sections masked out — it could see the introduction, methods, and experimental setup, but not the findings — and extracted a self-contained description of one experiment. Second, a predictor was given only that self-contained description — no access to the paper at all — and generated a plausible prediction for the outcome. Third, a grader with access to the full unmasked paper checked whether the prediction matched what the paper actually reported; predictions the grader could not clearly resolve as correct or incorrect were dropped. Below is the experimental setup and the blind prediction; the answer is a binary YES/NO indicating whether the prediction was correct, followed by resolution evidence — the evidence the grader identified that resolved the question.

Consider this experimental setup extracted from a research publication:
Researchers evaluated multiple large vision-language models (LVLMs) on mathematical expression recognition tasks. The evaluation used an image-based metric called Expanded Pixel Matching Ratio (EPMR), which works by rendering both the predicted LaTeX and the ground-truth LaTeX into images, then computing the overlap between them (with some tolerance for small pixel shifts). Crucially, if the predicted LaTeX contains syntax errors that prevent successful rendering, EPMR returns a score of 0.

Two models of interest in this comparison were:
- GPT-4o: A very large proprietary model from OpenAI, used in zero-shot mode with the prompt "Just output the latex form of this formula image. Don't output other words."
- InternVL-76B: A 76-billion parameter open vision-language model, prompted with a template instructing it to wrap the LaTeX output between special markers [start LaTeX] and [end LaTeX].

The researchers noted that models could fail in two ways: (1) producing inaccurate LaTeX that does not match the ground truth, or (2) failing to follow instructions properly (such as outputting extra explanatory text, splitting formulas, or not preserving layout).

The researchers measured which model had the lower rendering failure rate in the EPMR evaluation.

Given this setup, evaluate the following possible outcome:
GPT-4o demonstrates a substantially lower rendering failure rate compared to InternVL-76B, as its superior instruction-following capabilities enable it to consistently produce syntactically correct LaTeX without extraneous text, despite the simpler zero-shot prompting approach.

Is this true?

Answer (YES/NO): NO